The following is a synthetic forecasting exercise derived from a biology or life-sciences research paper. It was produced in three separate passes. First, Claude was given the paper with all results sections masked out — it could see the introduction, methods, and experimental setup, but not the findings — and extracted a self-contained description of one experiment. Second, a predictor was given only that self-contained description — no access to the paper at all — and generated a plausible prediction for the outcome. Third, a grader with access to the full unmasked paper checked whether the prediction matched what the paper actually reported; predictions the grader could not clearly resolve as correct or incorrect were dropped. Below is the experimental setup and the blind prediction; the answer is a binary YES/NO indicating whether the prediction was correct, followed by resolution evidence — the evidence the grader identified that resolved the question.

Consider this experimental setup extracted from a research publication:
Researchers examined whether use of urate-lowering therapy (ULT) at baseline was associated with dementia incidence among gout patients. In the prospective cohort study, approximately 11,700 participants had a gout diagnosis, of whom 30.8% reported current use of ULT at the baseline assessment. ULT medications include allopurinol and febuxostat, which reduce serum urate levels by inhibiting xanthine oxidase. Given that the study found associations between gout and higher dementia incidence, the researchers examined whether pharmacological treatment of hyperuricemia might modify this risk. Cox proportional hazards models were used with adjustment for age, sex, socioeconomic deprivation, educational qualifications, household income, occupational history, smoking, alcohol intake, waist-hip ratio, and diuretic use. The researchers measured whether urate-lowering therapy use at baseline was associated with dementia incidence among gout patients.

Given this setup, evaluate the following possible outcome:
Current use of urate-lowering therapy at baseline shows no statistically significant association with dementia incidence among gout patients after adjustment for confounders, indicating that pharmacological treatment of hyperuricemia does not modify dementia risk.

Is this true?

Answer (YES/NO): YES